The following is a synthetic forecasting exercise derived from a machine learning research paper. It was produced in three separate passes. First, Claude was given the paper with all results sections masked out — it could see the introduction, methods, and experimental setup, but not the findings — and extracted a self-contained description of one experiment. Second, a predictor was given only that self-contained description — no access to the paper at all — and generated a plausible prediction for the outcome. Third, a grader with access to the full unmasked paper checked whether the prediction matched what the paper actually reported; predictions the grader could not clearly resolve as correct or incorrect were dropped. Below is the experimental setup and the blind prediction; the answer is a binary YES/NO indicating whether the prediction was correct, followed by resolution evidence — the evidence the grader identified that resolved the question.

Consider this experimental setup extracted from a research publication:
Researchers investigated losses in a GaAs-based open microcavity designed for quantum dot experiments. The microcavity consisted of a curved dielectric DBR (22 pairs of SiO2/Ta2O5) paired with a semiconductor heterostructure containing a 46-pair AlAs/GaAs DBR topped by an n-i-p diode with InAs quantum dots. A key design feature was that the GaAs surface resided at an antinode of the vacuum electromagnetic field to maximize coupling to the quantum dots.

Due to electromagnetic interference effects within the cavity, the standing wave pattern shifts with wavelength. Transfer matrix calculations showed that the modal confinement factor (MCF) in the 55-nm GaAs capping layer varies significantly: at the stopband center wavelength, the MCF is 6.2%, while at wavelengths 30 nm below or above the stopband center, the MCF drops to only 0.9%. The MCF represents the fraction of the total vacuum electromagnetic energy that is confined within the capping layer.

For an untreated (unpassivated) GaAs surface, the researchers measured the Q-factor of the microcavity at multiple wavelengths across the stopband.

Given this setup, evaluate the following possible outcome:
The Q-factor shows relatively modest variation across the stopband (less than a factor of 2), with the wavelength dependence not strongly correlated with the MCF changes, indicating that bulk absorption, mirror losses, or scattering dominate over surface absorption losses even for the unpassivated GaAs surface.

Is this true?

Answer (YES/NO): NO